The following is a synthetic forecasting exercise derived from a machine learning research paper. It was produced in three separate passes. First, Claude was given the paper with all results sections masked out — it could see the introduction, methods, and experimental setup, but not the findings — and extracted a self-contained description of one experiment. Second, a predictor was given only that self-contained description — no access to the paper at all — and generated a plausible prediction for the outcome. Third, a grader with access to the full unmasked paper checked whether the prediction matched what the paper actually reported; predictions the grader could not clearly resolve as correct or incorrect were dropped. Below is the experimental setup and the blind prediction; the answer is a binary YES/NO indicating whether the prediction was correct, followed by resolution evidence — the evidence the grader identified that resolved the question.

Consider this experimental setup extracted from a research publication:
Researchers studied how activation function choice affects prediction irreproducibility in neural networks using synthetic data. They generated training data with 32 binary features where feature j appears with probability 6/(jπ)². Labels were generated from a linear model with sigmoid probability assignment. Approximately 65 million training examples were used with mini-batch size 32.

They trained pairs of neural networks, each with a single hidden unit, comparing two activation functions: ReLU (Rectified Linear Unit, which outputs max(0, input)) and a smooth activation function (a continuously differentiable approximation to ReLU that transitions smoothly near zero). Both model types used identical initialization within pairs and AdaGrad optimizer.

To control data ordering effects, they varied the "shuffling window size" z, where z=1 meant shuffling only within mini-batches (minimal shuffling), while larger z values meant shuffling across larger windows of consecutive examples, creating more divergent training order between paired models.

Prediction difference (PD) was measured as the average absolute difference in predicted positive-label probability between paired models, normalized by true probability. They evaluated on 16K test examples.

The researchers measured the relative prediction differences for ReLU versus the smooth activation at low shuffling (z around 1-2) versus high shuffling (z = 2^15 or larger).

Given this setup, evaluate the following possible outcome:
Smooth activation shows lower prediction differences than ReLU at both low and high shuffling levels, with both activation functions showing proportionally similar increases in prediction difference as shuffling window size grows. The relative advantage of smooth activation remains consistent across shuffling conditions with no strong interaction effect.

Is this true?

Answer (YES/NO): NO